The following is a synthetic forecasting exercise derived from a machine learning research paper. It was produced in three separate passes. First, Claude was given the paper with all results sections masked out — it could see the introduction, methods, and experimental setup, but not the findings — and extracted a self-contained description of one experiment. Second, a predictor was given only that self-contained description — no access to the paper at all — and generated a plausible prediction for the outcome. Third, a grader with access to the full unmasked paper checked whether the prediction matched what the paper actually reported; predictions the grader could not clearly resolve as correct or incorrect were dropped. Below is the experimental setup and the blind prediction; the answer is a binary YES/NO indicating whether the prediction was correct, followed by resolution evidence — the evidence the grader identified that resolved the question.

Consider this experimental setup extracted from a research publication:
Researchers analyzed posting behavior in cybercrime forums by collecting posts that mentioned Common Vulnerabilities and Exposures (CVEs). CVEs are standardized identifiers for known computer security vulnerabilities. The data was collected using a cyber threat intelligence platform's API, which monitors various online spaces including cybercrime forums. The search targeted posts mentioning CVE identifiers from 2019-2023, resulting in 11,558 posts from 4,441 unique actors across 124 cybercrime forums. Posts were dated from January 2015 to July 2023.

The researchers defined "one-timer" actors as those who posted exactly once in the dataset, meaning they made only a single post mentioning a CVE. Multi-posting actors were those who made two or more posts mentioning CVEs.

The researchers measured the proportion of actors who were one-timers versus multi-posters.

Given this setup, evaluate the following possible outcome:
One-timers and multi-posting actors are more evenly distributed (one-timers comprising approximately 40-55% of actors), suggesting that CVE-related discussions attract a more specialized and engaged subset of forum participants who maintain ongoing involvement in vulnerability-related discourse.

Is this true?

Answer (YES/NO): NO